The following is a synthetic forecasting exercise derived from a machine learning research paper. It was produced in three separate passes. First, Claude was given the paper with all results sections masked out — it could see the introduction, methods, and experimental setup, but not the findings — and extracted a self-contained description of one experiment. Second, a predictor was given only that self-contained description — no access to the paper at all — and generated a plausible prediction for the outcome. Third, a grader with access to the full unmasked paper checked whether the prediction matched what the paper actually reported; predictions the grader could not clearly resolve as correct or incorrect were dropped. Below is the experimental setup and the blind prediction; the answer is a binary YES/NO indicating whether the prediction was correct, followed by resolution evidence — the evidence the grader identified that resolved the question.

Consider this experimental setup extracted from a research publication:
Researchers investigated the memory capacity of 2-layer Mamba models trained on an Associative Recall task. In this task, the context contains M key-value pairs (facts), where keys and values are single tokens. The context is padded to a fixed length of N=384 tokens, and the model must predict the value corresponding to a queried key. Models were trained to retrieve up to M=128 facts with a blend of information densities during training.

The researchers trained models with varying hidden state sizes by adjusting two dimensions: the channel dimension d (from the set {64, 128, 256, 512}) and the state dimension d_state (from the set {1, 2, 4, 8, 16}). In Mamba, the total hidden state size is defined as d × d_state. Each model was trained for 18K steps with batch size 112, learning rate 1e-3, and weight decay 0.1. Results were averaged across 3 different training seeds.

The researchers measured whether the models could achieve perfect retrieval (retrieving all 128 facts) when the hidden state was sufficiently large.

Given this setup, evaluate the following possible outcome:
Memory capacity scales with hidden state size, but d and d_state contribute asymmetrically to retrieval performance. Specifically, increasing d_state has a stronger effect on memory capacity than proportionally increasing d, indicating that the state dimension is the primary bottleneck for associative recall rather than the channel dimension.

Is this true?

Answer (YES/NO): NO